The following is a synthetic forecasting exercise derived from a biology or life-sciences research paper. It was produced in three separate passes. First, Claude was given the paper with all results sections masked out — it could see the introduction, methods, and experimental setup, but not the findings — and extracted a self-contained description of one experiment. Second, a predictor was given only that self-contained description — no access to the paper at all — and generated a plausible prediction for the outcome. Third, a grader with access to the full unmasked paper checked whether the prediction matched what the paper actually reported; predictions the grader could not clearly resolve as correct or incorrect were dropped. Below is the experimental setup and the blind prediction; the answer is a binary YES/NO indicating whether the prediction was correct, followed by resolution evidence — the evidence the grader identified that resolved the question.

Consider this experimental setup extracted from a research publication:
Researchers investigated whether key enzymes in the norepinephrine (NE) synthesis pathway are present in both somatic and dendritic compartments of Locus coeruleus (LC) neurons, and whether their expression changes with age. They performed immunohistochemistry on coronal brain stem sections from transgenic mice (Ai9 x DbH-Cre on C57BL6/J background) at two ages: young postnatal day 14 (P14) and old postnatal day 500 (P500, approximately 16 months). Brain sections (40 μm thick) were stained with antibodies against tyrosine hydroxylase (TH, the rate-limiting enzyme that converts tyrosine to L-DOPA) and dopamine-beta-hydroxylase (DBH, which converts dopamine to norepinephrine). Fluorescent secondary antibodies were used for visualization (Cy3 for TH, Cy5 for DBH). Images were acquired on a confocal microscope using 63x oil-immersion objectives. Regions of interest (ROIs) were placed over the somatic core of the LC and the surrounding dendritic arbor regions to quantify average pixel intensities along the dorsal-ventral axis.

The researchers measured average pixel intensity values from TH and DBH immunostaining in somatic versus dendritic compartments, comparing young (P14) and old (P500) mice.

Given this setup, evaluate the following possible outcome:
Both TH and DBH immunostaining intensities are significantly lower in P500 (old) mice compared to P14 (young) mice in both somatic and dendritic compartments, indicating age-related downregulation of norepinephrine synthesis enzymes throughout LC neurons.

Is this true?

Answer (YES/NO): NO